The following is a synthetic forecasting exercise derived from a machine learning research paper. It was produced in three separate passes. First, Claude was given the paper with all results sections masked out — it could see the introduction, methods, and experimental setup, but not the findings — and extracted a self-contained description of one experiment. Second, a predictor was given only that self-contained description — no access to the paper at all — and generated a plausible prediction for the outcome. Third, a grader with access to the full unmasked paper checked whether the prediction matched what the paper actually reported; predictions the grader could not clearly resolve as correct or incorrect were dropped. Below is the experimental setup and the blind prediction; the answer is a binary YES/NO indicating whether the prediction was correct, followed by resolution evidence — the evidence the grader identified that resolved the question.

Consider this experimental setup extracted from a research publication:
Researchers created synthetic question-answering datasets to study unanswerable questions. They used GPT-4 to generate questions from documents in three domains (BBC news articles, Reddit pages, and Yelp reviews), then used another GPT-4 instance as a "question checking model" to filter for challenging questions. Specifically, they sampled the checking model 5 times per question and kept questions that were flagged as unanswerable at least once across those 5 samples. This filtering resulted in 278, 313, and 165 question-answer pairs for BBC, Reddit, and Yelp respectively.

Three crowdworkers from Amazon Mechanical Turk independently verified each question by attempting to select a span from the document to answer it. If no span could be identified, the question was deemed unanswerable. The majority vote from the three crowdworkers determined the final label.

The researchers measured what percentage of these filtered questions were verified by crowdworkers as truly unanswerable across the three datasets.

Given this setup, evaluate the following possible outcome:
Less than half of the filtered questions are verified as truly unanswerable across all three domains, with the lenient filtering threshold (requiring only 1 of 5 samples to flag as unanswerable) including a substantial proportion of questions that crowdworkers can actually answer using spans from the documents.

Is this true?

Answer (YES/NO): YES